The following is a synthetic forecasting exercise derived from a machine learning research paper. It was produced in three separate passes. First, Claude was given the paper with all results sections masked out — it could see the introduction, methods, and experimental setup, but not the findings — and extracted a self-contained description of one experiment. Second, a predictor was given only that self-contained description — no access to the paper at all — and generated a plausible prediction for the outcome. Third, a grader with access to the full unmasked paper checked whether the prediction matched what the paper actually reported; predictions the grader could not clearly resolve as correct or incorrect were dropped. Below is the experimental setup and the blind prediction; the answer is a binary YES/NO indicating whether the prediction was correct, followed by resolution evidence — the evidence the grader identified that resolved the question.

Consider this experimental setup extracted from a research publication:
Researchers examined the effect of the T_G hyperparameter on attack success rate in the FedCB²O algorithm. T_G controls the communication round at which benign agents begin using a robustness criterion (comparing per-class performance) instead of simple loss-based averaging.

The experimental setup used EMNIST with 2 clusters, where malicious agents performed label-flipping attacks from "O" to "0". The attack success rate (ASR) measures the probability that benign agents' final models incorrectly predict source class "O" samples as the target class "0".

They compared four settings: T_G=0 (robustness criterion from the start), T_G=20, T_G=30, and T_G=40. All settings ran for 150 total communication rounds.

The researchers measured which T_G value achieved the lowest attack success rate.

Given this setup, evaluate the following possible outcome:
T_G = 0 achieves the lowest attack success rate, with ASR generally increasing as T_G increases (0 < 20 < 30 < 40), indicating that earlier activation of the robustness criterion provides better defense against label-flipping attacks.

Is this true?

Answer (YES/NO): NO